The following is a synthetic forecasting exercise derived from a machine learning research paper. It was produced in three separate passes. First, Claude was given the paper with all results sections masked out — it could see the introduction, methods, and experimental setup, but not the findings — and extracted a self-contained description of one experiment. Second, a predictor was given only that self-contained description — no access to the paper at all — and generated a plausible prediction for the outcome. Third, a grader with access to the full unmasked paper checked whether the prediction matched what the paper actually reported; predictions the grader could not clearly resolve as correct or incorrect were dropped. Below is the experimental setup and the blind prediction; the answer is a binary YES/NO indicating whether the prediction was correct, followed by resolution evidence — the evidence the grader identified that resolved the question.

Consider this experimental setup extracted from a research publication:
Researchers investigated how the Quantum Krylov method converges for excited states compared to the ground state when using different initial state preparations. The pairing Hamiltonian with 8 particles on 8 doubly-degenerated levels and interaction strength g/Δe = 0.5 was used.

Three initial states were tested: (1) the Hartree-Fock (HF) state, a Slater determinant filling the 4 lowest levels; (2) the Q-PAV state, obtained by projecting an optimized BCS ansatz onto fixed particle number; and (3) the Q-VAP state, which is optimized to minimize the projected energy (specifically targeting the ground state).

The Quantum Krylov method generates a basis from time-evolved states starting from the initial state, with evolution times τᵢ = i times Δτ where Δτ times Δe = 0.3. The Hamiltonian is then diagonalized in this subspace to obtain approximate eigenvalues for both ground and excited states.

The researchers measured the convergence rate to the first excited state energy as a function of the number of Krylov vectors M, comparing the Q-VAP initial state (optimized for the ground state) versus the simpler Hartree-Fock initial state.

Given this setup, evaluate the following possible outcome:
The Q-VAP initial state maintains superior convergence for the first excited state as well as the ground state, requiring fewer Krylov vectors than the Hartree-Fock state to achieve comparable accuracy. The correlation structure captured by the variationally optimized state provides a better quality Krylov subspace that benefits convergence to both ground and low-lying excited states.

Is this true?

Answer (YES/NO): NO